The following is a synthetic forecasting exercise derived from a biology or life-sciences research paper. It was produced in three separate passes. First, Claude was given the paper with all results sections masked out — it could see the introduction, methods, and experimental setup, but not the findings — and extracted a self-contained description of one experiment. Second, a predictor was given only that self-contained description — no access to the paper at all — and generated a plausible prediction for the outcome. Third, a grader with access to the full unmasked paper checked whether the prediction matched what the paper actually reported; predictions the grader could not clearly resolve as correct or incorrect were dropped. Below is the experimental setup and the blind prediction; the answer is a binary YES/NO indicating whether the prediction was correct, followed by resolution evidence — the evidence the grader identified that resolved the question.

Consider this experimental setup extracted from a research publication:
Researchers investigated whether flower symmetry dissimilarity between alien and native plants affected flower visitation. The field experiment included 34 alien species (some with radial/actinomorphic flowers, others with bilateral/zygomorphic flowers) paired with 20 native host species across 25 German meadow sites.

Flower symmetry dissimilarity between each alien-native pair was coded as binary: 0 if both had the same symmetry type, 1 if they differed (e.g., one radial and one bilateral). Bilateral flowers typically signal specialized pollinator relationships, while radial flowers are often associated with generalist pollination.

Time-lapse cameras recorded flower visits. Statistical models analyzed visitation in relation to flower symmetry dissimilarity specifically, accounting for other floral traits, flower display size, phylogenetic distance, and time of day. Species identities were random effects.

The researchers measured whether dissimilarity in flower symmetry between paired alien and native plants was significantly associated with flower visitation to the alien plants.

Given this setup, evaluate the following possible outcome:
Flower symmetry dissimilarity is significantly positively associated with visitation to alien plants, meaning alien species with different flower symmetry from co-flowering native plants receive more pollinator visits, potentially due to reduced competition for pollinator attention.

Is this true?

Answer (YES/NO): YES